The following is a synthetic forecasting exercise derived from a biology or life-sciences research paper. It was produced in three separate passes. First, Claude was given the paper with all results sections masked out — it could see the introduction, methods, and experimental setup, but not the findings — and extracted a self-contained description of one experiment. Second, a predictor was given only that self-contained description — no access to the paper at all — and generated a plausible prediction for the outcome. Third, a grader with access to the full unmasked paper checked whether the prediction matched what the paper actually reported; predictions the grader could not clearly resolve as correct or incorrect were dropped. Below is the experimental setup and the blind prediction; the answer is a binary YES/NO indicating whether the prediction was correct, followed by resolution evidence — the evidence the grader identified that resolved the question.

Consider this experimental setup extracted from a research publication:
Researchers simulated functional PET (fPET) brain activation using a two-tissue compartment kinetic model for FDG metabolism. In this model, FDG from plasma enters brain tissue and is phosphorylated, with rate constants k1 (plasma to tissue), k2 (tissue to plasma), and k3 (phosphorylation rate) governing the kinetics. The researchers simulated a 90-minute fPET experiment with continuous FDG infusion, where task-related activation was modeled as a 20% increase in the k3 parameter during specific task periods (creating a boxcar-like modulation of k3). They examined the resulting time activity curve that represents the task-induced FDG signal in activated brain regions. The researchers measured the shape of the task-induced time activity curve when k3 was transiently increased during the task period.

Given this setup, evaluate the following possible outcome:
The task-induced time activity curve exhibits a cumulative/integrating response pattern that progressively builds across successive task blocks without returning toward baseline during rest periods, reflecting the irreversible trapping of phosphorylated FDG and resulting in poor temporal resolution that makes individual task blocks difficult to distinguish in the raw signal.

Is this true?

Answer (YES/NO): YES